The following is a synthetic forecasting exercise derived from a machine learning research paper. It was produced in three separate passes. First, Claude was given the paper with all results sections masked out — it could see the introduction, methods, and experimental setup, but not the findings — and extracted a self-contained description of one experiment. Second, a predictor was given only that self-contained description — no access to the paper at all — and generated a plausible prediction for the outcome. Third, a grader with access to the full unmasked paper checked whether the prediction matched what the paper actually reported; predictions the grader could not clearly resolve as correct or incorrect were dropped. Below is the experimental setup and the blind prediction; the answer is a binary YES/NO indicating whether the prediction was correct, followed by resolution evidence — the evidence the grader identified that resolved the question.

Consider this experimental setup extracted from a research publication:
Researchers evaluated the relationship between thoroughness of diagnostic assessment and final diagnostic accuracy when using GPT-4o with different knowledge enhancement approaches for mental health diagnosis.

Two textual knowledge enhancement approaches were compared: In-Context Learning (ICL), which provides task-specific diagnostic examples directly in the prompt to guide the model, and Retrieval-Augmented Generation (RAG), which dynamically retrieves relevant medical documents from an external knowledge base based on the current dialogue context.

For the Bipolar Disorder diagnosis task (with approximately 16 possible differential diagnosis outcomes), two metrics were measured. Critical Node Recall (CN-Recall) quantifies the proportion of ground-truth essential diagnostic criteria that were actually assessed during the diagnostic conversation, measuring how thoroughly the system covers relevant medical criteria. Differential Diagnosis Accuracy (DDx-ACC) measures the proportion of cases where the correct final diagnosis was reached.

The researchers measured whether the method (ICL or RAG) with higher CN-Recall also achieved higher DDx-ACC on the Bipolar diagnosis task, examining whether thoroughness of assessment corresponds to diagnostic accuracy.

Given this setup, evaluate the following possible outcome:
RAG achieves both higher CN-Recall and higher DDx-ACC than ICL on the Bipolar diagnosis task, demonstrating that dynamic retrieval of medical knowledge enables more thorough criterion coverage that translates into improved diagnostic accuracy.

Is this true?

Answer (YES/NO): NO